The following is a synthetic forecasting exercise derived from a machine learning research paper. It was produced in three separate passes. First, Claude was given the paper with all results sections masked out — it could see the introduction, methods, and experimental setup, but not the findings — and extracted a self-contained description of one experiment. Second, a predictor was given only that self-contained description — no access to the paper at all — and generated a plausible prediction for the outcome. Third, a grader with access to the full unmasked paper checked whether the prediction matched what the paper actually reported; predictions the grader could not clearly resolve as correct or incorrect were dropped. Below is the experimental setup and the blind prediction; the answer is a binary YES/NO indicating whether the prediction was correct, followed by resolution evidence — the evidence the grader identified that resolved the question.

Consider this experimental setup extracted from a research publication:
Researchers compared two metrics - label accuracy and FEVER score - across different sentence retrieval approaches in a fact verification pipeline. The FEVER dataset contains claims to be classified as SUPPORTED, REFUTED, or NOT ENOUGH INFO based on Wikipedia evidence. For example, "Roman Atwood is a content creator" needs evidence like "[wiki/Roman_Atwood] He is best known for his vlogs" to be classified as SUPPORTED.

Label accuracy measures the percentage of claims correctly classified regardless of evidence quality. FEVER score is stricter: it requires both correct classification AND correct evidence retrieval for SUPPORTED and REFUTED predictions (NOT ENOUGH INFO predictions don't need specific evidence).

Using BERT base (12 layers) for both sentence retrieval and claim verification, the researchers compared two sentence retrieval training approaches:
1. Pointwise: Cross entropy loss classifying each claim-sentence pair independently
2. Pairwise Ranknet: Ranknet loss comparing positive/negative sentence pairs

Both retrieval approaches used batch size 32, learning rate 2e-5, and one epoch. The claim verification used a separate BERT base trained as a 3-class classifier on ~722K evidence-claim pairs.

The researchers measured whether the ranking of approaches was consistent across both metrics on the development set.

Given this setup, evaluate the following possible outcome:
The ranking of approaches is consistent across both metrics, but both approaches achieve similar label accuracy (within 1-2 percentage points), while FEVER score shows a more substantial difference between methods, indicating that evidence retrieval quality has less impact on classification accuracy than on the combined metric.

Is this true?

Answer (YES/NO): NO